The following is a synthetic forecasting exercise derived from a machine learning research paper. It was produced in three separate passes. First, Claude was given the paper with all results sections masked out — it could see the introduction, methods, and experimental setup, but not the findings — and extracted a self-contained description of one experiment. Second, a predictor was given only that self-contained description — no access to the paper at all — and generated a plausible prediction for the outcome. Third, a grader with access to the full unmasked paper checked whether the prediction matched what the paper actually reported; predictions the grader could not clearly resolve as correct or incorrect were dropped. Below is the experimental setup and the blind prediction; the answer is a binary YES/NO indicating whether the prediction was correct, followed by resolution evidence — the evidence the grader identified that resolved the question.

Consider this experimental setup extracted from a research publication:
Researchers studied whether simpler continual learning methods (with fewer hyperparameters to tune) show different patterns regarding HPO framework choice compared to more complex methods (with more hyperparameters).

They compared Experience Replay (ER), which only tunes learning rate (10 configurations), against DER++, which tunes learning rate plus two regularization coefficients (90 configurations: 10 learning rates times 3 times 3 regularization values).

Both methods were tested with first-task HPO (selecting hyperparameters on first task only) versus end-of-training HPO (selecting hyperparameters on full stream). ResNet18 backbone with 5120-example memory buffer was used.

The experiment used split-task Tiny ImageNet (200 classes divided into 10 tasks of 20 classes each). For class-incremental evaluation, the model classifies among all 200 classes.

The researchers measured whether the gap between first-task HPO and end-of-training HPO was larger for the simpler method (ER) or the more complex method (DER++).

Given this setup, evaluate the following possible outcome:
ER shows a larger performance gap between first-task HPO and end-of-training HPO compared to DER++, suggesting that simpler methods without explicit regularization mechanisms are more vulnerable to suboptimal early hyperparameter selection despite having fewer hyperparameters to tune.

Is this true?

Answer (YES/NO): NO